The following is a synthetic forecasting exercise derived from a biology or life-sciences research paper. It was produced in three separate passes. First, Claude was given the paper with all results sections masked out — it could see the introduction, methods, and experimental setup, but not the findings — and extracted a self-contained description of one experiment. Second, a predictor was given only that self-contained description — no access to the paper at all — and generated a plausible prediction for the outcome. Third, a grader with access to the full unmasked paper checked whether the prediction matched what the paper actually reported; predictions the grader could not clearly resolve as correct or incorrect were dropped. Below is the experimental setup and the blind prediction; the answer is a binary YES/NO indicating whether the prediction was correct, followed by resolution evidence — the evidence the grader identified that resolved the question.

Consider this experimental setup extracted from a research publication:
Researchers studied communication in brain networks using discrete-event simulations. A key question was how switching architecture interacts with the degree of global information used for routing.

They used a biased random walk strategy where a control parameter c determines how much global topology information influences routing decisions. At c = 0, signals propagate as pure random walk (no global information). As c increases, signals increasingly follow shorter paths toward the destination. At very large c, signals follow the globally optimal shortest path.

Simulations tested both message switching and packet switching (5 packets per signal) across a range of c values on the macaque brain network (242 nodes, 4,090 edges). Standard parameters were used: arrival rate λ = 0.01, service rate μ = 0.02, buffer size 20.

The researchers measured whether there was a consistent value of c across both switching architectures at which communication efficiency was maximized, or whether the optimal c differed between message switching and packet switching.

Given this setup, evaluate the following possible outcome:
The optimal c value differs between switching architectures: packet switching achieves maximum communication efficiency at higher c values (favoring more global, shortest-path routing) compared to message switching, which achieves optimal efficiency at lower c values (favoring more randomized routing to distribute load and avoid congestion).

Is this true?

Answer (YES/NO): NO